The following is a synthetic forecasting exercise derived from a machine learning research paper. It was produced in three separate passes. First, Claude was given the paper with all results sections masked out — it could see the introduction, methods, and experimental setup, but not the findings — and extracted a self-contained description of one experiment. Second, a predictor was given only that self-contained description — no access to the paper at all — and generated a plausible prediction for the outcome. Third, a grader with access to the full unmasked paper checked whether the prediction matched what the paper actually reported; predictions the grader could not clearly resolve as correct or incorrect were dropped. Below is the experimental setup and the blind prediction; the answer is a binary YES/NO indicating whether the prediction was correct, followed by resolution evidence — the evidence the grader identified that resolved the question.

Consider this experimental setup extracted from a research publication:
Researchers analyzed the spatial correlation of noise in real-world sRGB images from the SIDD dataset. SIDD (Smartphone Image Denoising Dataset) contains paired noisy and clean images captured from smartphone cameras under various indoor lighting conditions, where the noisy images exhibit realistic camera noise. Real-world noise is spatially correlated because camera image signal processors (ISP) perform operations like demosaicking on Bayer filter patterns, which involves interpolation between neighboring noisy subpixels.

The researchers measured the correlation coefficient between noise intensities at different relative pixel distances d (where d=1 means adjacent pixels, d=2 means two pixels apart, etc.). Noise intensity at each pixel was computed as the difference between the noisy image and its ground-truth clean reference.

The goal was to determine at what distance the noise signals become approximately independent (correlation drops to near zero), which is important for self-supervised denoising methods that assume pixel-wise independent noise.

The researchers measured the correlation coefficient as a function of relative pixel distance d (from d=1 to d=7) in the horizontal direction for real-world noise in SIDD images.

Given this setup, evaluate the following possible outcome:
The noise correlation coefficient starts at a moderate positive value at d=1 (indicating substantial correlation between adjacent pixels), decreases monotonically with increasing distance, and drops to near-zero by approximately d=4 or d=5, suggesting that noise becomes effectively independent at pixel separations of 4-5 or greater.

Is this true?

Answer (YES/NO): NO